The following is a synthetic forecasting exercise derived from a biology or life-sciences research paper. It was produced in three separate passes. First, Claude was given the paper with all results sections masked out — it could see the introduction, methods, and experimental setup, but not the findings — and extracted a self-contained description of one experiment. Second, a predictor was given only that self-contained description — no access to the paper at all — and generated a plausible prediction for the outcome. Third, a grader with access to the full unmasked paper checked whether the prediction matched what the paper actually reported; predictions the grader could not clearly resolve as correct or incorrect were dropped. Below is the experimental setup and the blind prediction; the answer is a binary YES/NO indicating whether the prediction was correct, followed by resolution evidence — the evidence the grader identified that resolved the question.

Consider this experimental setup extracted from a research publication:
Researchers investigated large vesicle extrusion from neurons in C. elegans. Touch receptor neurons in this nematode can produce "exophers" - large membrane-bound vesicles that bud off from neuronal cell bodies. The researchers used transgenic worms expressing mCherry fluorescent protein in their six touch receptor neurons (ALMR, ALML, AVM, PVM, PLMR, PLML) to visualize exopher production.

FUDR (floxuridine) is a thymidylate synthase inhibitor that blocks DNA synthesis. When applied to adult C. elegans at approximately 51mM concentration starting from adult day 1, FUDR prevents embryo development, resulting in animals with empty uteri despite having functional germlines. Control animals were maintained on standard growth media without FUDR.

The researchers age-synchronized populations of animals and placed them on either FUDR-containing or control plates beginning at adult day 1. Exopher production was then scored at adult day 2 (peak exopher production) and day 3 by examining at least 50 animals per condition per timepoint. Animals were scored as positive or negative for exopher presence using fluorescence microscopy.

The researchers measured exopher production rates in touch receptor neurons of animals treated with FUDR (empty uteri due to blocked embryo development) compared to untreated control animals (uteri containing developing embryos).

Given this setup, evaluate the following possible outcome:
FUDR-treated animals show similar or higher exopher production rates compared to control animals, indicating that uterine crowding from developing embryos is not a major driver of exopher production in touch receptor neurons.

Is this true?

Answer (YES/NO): NO